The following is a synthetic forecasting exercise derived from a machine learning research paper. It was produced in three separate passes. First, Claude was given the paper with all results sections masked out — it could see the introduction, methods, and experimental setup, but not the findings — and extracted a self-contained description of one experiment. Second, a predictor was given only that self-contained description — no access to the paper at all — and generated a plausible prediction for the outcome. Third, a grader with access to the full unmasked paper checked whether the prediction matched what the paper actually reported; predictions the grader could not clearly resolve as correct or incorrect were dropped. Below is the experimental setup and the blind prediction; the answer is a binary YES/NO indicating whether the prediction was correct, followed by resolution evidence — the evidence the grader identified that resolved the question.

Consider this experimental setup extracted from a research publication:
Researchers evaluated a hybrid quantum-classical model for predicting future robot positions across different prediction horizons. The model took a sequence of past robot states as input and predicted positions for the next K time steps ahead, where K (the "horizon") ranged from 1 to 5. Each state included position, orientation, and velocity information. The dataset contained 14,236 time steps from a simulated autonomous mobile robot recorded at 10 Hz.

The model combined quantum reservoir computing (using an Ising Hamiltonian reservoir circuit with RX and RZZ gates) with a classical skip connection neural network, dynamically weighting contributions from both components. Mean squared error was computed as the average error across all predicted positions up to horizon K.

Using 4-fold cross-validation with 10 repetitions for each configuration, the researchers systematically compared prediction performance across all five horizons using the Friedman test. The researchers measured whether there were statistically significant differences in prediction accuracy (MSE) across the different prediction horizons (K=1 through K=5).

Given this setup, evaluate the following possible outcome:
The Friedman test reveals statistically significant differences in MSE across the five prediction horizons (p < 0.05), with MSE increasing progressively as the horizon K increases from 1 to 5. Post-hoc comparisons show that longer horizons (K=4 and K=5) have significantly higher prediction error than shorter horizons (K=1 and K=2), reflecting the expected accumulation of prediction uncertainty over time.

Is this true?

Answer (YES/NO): NO